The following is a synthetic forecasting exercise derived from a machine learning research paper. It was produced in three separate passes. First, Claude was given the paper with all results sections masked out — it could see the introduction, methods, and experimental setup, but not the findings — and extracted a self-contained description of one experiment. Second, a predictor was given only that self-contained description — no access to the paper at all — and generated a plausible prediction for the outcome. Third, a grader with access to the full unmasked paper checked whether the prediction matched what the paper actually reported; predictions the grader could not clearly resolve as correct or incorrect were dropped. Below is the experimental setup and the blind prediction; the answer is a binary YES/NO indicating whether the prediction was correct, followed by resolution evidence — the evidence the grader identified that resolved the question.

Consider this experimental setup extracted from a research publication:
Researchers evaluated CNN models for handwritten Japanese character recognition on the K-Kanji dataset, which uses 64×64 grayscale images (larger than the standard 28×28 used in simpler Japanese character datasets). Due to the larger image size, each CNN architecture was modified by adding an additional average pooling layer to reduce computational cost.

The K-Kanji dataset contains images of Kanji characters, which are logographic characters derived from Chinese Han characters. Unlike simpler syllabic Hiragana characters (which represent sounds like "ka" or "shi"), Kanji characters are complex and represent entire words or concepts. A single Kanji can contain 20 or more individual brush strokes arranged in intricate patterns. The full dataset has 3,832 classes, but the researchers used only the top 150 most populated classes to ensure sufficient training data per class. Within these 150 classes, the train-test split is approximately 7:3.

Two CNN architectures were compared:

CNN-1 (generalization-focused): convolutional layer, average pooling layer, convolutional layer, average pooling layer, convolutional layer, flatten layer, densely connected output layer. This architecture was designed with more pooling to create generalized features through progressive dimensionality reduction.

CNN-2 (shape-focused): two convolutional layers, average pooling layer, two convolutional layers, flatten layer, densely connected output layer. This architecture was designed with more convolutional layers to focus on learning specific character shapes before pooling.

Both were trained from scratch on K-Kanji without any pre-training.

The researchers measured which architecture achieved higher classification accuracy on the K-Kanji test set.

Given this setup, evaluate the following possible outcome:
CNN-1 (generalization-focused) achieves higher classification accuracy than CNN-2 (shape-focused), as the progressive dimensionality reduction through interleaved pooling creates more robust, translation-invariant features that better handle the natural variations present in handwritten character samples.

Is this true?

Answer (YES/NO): NO